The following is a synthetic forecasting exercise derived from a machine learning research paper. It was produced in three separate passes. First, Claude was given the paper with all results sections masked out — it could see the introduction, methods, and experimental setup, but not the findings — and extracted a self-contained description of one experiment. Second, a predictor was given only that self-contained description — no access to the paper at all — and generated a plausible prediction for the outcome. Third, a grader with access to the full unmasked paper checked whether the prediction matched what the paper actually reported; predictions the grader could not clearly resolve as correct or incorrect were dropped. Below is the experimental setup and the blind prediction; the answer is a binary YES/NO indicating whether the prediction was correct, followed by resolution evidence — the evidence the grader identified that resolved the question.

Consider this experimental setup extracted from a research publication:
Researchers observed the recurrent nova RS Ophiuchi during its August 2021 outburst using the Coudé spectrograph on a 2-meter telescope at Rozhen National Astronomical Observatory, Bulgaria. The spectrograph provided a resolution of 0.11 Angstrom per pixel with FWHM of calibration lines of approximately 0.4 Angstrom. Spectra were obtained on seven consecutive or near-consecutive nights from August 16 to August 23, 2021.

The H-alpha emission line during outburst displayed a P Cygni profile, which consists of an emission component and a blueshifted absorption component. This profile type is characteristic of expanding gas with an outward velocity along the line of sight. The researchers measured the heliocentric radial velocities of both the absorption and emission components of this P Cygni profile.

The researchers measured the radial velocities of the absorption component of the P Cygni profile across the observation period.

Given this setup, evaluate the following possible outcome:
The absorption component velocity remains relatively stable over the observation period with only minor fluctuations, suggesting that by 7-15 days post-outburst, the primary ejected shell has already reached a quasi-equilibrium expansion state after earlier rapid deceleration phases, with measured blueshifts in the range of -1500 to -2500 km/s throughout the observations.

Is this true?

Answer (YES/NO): NO